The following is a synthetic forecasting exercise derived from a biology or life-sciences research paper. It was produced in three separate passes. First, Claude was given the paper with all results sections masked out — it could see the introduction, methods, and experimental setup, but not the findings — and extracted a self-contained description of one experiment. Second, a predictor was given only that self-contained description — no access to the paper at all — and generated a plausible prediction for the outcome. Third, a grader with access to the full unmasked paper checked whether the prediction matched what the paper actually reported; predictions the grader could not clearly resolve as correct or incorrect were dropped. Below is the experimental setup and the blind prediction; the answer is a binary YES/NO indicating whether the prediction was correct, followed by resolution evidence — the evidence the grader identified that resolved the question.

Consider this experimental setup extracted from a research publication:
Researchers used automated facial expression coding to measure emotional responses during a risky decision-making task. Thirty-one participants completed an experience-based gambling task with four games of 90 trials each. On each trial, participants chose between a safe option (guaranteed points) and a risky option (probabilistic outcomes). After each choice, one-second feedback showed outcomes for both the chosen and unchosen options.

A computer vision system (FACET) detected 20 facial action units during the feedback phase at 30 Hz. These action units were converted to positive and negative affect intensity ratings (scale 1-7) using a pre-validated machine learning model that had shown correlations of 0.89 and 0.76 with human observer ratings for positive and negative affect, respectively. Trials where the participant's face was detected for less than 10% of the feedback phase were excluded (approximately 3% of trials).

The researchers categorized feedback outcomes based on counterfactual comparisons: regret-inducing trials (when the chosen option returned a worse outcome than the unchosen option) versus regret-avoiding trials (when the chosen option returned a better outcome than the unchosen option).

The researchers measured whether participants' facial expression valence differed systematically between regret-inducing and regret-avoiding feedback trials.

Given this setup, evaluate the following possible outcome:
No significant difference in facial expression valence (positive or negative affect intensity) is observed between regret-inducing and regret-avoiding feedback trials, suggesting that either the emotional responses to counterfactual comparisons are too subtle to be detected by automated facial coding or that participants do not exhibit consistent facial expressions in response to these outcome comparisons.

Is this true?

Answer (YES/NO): NO